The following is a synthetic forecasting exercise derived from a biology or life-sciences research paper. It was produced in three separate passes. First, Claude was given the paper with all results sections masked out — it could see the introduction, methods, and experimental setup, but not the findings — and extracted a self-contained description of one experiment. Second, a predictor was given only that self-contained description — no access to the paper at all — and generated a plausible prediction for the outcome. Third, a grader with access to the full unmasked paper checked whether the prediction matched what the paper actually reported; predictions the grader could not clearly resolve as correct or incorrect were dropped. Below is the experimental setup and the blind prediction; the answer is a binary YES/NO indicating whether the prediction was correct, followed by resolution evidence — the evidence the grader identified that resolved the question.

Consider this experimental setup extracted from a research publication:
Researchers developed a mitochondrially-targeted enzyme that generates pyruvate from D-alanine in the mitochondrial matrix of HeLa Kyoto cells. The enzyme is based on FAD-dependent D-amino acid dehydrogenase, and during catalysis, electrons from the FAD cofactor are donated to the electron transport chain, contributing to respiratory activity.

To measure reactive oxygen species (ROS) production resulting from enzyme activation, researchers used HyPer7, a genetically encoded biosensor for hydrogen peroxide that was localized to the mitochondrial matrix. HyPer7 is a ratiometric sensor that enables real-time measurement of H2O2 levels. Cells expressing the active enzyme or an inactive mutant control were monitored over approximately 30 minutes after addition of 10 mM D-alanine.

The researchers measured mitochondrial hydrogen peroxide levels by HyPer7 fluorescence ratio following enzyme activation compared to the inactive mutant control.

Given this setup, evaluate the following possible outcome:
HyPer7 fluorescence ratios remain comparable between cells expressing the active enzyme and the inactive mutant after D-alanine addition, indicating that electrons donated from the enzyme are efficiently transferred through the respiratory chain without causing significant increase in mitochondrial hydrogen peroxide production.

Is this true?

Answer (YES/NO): YES